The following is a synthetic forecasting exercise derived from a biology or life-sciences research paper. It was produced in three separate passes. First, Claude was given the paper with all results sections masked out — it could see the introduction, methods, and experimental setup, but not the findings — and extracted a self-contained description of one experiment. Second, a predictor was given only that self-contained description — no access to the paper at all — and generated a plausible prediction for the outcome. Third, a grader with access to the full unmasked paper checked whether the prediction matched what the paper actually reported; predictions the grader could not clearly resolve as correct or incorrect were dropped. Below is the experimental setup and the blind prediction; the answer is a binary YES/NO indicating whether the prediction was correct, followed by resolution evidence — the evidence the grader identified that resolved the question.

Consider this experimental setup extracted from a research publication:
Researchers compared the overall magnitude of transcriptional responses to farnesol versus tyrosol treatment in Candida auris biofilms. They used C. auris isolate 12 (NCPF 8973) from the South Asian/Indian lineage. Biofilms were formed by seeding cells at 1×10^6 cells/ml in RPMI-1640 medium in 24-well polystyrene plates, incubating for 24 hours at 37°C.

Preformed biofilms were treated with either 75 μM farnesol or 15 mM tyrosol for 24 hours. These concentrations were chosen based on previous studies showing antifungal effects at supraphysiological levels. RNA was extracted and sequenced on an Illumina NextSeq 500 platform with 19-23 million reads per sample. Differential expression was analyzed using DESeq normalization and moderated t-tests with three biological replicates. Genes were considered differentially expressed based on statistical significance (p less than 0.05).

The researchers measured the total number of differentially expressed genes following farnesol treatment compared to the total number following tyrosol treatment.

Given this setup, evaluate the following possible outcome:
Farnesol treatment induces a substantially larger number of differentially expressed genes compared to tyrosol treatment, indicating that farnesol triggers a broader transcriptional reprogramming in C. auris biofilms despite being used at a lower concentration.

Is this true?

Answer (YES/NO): NO